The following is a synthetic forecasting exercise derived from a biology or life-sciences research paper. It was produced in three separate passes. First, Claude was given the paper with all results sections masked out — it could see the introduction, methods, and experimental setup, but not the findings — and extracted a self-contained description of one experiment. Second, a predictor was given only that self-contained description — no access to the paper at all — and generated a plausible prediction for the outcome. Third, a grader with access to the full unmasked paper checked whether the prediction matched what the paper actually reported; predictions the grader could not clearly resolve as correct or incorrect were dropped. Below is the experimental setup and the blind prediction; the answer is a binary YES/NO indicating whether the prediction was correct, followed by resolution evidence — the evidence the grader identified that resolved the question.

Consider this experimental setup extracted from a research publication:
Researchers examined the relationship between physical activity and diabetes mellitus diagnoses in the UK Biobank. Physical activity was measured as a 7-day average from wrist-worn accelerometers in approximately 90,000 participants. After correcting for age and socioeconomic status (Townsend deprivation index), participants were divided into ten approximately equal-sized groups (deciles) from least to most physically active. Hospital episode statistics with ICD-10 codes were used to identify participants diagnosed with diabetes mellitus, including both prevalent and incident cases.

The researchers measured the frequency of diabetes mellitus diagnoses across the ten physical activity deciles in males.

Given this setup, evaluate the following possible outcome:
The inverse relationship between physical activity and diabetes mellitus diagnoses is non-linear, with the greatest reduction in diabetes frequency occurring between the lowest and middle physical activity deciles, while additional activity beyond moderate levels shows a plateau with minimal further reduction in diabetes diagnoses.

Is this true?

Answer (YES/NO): NO